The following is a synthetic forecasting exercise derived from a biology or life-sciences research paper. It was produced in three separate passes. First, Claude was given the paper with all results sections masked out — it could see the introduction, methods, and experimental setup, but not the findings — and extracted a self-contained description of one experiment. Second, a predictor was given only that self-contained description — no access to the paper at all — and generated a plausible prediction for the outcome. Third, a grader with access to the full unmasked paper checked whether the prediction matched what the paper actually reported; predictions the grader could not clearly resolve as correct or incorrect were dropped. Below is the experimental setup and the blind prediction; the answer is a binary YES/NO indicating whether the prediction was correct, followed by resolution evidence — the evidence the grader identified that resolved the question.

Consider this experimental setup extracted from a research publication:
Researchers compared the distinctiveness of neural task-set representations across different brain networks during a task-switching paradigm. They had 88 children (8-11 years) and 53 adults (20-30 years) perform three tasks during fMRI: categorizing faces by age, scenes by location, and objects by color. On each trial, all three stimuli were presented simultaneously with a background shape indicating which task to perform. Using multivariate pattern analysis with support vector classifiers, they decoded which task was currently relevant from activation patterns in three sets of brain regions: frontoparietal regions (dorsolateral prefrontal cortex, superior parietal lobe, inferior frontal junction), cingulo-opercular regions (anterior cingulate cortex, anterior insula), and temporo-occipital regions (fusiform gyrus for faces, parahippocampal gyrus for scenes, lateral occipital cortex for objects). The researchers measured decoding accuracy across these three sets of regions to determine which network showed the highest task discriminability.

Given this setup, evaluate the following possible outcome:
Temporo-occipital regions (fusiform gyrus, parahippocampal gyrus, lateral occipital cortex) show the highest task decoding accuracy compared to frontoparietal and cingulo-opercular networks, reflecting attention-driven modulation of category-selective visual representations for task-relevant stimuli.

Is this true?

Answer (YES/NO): YES